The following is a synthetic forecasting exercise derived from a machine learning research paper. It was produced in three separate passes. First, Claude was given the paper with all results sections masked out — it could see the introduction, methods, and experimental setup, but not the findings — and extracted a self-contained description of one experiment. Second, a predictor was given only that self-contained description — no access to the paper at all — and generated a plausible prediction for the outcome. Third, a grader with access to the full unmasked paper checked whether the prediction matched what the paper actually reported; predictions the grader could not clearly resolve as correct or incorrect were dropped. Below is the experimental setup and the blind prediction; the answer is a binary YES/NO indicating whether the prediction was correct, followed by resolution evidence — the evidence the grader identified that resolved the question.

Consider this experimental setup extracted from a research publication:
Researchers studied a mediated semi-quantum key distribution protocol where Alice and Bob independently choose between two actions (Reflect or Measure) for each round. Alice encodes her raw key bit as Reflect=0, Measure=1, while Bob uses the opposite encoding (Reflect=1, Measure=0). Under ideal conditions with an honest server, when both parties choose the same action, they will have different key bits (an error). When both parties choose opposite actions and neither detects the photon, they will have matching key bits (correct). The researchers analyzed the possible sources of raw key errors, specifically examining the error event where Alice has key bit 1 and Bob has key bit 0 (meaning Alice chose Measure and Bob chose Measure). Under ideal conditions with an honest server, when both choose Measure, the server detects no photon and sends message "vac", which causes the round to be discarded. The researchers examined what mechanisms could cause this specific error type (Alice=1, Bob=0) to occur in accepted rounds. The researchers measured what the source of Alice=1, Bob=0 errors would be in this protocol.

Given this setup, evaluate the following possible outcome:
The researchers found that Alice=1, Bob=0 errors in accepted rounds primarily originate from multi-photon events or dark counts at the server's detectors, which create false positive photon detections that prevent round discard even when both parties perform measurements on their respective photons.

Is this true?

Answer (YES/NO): NO